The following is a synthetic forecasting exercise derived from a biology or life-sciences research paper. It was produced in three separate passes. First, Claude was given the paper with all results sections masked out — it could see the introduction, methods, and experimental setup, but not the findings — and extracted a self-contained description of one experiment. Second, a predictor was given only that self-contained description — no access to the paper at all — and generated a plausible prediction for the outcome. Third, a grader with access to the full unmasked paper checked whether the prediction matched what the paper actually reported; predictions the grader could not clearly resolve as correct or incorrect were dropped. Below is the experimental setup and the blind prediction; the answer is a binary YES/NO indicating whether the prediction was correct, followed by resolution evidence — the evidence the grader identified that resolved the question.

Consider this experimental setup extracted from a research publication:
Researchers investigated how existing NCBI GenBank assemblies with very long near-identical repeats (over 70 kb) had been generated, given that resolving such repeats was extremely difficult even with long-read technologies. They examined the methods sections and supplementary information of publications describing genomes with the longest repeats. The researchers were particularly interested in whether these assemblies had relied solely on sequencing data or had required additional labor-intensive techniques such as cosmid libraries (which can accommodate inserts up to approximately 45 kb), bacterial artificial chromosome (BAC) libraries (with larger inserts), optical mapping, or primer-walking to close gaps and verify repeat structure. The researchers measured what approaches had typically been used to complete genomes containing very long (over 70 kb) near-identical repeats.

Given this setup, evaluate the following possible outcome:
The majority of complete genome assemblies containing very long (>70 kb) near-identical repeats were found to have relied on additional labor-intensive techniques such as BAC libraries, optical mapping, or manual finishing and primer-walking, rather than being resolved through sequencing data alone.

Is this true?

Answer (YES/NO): YES